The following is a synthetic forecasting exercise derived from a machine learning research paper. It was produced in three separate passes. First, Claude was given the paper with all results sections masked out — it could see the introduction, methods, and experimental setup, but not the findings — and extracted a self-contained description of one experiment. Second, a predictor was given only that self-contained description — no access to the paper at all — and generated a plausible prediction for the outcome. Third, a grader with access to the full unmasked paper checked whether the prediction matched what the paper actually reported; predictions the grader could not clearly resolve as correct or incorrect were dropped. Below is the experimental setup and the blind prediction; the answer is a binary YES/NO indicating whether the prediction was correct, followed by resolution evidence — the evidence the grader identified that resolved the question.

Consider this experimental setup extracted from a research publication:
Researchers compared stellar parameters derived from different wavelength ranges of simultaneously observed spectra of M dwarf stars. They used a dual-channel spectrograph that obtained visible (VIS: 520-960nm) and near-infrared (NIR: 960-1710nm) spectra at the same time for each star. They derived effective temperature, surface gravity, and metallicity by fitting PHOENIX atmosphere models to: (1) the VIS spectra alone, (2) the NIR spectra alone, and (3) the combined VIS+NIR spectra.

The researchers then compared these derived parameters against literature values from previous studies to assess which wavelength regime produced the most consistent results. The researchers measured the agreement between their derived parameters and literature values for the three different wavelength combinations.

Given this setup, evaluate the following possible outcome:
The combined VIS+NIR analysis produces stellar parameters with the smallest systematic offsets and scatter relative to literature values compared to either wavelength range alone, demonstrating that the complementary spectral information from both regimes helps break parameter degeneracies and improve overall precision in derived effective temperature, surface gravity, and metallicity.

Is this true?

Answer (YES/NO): NO